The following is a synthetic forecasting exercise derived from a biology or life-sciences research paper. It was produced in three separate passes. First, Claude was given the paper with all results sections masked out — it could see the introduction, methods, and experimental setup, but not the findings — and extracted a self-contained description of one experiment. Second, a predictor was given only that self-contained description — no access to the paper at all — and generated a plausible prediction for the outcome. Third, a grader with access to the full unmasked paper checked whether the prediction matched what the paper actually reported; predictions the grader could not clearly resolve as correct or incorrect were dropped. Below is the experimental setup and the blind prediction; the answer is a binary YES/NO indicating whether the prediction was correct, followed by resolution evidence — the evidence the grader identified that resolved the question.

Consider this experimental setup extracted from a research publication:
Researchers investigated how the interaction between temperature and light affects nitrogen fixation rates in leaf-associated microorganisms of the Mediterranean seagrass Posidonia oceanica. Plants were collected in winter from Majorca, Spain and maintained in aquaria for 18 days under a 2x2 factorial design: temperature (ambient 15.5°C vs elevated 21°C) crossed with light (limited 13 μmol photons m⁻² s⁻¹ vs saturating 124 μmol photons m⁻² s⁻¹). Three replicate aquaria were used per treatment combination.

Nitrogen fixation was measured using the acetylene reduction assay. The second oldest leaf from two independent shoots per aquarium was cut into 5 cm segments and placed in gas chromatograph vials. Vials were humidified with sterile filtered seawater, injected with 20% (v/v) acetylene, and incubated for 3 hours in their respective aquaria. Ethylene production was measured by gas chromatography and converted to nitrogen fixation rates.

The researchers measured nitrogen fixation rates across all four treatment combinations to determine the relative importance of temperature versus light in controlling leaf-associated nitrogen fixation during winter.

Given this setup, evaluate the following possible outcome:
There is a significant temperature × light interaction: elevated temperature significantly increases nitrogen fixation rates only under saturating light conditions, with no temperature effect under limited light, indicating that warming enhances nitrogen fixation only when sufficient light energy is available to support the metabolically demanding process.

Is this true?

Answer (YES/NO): NO